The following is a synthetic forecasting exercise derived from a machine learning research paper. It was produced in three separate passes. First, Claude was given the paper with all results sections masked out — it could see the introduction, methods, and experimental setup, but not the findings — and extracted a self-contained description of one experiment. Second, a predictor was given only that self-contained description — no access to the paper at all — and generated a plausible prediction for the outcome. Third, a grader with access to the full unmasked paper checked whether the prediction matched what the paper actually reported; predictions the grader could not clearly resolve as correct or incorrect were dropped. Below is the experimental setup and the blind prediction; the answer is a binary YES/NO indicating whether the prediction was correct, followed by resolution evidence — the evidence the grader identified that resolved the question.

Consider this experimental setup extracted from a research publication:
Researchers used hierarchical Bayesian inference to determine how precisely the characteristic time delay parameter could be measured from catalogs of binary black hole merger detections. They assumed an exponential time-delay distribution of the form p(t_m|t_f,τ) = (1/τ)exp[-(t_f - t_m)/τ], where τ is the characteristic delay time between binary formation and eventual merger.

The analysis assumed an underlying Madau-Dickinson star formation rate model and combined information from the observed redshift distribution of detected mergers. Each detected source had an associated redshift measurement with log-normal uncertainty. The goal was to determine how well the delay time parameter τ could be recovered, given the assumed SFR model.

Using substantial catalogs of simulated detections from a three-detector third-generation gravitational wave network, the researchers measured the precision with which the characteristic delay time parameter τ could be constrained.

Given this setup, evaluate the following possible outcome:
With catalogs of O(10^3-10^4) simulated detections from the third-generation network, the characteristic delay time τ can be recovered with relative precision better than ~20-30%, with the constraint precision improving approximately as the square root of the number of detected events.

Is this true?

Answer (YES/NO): NO